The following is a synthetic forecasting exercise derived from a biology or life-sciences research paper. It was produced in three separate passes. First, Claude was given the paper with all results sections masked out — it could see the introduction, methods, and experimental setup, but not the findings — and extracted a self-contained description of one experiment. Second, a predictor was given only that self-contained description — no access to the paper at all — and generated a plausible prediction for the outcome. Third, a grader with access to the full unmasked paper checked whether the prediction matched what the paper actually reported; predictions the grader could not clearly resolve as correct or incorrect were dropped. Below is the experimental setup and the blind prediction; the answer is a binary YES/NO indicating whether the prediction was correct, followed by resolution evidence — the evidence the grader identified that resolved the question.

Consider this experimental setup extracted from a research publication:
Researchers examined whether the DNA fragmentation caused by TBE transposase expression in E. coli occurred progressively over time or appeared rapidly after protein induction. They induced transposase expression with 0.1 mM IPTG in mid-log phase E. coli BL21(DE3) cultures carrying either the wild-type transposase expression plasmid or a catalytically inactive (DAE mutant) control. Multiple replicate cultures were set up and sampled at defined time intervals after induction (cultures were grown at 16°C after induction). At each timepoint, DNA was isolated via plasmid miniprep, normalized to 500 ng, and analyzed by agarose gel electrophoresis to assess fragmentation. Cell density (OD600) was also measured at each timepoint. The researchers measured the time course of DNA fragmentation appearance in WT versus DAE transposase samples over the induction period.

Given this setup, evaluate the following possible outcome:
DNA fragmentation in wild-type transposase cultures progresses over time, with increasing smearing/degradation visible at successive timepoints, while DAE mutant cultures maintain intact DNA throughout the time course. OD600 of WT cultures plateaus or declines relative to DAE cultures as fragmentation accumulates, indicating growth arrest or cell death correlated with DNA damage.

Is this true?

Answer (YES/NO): YES